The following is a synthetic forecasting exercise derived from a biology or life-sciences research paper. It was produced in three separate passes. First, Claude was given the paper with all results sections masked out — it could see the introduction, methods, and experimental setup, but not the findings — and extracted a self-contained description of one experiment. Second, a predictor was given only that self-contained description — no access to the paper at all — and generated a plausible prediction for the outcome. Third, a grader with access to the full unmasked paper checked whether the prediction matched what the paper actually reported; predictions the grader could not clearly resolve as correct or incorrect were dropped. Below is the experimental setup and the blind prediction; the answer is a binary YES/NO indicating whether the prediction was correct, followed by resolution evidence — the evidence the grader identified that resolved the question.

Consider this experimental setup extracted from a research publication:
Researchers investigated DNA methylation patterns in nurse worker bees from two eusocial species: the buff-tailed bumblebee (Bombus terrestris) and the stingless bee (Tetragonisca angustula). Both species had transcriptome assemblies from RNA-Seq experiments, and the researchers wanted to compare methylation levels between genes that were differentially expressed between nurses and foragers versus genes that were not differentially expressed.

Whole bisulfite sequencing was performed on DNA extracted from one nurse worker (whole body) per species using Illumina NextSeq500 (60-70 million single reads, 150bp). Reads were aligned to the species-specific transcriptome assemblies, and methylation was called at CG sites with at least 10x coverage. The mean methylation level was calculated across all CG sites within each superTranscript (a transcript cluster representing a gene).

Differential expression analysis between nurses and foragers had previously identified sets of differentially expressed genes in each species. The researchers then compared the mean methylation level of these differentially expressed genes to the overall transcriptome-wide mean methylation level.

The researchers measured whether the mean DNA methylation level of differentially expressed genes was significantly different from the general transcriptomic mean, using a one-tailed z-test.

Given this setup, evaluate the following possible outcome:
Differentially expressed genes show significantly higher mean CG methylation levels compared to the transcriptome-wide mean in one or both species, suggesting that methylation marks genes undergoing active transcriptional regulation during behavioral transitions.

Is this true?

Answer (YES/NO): NO